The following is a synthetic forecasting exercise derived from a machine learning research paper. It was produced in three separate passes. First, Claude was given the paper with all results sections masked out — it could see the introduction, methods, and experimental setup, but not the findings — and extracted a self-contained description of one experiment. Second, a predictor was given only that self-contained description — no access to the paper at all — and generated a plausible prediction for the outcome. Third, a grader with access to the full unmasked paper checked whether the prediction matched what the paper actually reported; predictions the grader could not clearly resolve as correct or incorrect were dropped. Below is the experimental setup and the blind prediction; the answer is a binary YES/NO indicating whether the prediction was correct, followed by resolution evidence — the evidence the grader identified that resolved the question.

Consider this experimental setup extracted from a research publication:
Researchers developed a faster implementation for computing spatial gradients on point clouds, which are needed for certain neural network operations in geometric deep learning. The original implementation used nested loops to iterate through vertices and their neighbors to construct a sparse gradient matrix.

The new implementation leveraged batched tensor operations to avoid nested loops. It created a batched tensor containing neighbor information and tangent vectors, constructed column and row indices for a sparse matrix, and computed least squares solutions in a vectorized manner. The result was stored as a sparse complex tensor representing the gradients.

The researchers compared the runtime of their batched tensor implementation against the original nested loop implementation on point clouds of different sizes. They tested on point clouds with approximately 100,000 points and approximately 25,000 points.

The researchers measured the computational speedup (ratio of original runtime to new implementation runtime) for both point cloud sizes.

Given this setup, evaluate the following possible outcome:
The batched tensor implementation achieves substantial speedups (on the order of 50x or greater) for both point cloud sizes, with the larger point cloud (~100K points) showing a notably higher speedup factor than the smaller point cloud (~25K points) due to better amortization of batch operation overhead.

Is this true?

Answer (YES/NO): NO